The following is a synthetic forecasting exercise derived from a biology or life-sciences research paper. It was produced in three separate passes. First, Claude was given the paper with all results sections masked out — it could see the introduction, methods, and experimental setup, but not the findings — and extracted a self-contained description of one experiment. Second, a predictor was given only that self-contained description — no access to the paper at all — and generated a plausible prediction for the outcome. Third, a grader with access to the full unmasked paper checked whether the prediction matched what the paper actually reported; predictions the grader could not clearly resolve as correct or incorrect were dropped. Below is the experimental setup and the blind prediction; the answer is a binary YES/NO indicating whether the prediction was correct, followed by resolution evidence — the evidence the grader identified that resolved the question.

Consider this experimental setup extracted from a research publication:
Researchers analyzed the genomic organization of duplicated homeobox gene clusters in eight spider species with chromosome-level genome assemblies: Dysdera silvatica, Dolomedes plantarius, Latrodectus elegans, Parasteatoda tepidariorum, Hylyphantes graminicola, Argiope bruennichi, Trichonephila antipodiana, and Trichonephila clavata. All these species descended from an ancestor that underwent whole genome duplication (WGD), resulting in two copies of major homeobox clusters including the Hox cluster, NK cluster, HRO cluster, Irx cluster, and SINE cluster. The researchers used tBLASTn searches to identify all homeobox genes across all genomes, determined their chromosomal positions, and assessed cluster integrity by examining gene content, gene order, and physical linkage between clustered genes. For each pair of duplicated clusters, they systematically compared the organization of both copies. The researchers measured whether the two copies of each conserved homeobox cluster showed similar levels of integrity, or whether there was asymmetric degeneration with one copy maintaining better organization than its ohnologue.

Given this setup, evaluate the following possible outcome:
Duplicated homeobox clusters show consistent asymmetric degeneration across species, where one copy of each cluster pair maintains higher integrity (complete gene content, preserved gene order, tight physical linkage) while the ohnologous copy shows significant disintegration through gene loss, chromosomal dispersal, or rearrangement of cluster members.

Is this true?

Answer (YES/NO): YES